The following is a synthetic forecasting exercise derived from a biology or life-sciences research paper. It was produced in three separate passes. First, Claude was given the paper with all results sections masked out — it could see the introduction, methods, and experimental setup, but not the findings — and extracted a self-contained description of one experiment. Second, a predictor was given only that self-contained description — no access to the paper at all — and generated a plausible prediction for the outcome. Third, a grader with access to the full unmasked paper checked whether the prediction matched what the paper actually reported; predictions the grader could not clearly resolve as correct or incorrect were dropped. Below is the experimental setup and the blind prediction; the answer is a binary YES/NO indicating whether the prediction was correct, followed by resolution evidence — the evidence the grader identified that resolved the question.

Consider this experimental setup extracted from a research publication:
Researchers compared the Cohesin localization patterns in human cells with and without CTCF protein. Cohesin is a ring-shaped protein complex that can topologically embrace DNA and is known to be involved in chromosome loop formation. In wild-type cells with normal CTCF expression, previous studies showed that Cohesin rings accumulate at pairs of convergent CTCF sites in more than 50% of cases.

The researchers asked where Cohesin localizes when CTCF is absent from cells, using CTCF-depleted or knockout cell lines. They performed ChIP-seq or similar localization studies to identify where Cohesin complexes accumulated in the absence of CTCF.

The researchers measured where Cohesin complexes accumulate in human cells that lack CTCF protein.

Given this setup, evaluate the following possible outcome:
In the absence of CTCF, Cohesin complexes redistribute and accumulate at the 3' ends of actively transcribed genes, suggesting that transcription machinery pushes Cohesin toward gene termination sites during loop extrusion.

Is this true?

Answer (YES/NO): YES